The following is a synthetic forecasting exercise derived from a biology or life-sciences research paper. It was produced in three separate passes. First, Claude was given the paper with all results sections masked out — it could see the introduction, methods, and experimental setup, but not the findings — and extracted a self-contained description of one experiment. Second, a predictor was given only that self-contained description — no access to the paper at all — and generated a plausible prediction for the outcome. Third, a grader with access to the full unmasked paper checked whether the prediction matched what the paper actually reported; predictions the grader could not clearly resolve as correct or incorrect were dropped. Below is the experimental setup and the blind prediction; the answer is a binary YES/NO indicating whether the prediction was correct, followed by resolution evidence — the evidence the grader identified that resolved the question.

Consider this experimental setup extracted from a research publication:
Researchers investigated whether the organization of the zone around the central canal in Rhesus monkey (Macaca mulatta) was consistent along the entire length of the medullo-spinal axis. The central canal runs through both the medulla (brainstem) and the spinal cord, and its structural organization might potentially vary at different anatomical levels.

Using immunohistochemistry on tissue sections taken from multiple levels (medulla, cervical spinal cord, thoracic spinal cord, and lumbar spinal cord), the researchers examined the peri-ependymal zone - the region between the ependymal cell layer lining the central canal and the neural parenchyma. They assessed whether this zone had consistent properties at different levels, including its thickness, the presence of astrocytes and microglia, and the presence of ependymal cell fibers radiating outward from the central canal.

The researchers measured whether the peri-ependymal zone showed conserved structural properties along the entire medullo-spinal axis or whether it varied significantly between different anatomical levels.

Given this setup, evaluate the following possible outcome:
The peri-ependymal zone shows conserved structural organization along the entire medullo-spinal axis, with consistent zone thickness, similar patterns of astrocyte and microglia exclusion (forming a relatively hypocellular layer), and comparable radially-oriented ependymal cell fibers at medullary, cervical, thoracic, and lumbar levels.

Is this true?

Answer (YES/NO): NO